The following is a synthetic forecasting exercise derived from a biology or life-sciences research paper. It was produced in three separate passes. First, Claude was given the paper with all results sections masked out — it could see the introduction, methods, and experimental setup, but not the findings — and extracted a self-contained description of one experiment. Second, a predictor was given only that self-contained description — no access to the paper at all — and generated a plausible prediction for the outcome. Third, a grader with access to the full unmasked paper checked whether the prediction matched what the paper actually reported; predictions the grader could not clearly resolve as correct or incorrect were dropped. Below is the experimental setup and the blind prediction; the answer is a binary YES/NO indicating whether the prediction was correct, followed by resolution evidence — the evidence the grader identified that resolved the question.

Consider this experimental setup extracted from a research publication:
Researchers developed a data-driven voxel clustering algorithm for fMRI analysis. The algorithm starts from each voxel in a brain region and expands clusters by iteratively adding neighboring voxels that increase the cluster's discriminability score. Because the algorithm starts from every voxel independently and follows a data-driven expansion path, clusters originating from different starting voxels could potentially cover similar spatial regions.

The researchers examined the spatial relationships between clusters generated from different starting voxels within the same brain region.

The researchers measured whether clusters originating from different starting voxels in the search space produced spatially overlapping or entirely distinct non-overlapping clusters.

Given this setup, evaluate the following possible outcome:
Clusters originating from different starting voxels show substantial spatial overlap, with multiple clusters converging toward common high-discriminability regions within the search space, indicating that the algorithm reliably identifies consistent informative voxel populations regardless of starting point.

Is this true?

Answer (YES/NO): NO